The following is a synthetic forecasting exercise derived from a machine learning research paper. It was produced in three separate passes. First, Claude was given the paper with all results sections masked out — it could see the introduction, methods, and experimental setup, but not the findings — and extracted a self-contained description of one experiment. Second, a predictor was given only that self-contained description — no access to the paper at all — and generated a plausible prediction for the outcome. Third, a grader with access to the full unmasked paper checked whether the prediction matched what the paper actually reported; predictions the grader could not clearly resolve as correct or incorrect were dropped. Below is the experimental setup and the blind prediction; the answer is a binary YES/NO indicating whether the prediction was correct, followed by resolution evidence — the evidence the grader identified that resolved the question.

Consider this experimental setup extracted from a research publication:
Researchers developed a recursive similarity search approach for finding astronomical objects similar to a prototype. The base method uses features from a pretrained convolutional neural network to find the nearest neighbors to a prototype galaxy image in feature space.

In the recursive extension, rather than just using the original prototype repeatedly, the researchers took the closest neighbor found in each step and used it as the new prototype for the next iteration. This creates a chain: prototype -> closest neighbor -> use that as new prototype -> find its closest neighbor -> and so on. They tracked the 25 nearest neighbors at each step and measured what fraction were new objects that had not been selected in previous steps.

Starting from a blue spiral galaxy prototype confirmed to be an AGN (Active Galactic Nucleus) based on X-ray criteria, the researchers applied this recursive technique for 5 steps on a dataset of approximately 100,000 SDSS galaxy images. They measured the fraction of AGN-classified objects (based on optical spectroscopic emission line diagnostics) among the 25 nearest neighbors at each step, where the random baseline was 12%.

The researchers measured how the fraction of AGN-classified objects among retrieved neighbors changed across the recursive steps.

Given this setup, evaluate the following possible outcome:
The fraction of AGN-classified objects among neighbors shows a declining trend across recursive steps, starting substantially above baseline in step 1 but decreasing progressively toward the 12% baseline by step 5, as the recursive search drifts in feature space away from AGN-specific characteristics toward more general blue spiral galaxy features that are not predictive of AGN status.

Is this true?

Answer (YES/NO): NO